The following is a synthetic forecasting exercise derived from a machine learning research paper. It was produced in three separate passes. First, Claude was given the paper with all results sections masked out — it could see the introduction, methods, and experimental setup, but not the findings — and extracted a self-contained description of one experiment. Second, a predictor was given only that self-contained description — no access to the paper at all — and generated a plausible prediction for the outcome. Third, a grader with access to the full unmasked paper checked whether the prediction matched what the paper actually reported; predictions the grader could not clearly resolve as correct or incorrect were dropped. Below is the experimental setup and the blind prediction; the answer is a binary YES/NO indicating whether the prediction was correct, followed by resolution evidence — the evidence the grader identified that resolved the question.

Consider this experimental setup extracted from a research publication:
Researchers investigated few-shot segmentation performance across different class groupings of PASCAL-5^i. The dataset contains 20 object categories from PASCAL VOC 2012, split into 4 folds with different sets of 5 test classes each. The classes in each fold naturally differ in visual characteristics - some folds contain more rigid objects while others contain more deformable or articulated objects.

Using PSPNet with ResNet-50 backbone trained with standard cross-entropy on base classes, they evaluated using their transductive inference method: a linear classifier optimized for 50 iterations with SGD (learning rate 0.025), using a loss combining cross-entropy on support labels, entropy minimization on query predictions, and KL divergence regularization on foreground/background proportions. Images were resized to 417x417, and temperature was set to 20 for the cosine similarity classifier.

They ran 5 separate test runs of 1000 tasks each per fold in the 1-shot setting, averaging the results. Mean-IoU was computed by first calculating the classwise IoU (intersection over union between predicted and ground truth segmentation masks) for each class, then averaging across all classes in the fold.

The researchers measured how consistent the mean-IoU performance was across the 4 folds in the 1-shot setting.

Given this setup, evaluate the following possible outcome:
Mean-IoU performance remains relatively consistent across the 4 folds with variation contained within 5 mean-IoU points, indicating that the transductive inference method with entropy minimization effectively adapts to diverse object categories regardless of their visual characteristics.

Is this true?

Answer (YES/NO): NO